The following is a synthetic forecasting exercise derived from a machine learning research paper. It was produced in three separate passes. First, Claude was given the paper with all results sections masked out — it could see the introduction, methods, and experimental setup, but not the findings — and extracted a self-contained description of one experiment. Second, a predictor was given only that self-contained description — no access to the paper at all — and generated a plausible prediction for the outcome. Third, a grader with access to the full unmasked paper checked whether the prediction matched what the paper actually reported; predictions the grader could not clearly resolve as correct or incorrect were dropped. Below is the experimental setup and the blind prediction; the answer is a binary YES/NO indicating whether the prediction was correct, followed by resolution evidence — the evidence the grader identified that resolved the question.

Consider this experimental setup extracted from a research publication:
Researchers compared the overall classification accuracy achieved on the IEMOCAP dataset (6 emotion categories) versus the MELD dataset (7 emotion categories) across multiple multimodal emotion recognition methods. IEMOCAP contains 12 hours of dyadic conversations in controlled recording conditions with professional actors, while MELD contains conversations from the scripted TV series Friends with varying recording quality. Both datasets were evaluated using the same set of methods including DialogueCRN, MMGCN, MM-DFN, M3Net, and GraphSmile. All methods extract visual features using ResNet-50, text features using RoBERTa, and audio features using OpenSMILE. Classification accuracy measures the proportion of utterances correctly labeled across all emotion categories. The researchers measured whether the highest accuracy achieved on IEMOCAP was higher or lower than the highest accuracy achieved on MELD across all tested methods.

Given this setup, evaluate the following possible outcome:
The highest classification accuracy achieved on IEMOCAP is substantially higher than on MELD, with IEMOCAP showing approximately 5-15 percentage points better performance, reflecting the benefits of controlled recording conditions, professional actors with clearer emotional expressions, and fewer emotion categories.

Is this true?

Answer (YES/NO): NO